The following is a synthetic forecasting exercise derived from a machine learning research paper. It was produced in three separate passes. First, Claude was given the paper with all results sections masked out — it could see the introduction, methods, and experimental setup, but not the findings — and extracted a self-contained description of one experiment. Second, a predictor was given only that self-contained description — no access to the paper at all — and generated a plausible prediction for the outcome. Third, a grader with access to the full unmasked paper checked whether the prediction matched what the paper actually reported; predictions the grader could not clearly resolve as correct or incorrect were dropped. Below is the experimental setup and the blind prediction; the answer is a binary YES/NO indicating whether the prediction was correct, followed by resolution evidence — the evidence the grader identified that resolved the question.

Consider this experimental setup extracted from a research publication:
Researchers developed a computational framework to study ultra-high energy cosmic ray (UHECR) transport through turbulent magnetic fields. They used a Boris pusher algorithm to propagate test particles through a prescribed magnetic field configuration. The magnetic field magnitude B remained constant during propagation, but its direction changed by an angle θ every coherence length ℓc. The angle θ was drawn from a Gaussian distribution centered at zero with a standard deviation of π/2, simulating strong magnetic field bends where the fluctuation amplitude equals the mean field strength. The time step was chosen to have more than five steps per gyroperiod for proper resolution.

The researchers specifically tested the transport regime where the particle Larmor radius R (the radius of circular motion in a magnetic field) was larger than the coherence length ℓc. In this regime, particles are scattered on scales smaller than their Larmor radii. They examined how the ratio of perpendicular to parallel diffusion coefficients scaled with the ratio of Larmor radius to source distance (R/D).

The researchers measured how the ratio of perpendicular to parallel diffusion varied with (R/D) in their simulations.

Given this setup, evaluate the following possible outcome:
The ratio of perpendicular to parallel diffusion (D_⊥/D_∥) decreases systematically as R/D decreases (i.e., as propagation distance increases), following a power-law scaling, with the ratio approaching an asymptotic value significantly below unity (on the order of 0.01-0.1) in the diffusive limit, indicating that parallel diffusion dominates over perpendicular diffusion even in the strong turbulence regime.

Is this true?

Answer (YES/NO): NO